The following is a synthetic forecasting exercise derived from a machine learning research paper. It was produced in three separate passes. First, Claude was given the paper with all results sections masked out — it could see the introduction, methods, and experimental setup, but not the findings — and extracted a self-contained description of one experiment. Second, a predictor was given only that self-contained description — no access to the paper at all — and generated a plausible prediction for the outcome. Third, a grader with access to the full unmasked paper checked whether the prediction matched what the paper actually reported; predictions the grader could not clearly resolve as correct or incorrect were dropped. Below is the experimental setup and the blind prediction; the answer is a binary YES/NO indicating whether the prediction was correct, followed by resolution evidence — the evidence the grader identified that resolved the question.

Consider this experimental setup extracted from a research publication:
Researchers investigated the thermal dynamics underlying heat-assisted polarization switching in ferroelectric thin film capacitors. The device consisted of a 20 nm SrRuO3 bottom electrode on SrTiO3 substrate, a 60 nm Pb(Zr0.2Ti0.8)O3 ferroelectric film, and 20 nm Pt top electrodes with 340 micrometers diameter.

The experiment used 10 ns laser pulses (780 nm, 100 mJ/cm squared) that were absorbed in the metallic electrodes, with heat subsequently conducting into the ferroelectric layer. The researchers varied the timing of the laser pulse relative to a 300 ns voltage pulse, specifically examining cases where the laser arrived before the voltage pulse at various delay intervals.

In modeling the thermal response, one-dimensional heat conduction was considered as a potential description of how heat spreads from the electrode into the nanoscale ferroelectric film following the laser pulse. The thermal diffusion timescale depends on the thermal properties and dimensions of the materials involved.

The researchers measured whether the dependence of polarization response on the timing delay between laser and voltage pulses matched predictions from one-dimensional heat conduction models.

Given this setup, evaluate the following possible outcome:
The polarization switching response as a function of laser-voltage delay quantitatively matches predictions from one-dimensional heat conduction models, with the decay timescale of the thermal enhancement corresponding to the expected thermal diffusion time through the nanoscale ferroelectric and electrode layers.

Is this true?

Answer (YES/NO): NO